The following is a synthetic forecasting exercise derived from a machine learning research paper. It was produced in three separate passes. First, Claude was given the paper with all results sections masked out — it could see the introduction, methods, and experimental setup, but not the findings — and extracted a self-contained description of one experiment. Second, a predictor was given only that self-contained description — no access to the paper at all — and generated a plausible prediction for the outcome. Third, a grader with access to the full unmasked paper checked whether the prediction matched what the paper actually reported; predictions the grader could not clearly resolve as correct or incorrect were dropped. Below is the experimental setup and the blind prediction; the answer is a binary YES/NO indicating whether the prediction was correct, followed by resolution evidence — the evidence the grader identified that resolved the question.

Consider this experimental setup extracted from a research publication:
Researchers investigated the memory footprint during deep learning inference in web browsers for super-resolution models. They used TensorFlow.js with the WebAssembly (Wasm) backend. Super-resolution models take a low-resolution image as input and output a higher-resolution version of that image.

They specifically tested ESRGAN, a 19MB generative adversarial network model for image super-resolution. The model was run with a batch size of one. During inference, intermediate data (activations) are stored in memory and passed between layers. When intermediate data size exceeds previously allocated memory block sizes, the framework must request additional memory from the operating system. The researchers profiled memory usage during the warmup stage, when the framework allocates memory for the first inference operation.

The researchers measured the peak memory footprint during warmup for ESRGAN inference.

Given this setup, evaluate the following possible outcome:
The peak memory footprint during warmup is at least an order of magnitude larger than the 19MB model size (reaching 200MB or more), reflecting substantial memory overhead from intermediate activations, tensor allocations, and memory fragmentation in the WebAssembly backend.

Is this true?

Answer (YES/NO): YES